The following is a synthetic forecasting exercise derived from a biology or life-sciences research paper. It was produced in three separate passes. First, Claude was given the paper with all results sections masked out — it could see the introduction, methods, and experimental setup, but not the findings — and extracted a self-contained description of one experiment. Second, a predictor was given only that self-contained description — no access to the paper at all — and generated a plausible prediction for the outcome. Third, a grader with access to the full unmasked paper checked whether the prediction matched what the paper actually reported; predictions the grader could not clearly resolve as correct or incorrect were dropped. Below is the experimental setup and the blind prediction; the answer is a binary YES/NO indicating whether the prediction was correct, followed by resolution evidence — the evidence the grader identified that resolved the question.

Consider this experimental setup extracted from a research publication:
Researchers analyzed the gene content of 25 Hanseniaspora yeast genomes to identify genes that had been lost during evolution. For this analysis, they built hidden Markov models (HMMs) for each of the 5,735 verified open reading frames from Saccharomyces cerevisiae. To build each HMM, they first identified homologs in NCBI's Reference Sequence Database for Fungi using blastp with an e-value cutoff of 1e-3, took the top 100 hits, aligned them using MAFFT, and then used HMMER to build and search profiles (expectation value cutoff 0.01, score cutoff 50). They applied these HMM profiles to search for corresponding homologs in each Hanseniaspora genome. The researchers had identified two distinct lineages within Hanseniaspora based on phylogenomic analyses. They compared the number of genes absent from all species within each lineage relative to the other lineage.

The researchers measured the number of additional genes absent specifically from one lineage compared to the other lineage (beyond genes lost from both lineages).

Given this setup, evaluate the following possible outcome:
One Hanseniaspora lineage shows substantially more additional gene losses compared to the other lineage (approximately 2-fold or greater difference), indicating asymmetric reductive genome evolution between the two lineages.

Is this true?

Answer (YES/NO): YES